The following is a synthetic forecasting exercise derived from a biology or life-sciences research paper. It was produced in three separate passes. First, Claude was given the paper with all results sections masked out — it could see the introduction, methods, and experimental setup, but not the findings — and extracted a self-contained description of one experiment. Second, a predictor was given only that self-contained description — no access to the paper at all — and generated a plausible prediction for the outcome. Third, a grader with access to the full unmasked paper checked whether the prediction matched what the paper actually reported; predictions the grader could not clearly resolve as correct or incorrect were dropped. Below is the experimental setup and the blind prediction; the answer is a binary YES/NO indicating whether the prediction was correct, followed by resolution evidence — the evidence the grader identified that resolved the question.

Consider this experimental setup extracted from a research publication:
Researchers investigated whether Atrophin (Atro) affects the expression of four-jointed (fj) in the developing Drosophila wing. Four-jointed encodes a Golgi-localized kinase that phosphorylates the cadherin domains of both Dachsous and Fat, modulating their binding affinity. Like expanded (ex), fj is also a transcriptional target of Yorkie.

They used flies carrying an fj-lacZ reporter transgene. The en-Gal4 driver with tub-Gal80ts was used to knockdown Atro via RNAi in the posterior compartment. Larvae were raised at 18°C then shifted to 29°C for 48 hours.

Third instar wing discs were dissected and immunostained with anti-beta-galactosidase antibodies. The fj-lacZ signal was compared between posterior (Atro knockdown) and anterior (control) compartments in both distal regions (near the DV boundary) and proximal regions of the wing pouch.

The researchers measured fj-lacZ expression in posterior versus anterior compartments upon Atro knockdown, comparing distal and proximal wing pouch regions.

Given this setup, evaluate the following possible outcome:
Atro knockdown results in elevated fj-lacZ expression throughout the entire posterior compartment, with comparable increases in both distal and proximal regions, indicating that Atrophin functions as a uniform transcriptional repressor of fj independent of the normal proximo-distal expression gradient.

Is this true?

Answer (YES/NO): NO